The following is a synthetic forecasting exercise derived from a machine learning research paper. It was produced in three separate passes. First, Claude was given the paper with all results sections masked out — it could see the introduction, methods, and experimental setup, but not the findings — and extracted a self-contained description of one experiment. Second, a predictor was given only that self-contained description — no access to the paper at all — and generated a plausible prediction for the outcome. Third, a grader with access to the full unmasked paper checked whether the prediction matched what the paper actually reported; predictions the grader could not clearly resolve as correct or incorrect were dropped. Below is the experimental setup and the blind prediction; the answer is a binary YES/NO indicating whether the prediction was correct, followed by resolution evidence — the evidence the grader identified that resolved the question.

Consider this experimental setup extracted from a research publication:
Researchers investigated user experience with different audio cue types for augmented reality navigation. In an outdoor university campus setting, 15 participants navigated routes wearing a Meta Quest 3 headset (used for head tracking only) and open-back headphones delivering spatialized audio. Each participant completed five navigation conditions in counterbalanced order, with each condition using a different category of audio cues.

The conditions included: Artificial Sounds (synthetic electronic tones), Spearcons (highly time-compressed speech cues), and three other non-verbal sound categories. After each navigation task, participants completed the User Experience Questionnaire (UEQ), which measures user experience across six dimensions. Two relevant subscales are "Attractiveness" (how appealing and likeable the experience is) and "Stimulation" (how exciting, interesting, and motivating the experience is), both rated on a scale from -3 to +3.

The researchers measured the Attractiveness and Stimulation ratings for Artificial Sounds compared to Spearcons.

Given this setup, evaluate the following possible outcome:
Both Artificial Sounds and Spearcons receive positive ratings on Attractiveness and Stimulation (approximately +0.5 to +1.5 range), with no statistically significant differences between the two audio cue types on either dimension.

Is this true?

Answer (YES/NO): NO